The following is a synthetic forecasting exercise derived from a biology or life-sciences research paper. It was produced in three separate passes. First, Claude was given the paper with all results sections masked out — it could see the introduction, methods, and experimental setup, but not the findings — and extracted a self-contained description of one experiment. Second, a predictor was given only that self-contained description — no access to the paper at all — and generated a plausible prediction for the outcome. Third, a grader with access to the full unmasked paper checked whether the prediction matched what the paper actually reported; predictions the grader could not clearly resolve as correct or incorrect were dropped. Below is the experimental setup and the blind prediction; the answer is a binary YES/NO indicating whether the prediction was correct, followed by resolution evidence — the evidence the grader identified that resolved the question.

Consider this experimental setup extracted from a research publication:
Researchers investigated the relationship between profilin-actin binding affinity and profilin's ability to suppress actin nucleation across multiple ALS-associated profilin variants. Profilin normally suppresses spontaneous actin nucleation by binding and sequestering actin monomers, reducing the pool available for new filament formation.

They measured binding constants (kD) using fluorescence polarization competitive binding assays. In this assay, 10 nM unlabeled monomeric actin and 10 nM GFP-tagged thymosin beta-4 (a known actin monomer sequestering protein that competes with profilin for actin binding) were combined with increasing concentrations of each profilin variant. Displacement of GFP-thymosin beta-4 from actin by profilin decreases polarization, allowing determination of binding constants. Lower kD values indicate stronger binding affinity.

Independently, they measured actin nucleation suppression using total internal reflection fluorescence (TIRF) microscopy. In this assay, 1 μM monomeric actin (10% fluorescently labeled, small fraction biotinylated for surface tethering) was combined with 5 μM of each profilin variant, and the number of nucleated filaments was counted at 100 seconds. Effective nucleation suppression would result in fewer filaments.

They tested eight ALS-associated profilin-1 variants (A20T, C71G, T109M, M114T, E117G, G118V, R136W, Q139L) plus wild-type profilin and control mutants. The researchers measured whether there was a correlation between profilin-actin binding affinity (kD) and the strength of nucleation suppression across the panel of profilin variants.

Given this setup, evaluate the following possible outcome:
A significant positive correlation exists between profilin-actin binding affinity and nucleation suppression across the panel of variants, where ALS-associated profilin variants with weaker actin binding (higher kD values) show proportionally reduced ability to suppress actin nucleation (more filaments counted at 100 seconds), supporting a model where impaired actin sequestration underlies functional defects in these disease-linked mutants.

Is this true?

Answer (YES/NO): YES